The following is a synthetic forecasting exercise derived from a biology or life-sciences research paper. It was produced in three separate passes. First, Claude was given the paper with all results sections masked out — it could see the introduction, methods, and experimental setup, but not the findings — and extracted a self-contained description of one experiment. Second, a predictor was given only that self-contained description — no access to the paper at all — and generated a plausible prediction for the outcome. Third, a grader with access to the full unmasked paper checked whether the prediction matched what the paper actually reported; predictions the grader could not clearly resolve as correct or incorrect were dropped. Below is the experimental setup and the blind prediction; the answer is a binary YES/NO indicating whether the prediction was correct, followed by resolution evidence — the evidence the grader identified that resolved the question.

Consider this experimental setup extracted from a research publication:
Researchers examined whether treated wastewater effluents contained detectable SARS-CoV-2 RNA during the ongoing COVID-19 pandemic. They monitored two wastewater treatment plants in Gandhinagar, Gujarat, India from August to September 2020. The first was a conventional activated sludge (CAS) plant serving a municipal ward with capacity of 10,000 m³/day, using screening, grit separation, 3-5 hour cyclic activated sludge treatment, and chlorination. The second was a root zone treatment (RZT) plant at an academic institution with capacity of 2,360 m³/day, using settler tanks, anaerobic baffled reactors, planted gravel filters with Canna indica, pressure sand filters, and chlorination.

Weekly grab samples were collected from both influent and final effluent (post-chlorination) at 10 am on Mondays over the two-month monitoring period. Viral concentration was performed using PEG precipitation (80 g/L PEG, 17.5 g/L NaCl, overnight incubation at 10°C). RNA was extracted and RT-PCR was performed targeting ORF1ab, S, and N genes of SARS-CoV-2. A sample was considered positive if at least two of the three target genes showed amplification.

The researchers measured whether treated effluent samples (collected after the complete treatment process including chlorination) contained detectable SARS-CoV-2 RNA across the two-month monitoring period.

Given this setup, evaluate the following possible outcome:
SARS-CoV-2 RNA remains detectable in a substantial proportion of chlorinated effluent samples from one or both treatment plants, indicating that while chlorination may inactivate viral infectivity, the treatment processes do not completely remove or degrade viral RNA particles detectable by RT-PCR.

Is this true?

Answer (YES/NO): YES